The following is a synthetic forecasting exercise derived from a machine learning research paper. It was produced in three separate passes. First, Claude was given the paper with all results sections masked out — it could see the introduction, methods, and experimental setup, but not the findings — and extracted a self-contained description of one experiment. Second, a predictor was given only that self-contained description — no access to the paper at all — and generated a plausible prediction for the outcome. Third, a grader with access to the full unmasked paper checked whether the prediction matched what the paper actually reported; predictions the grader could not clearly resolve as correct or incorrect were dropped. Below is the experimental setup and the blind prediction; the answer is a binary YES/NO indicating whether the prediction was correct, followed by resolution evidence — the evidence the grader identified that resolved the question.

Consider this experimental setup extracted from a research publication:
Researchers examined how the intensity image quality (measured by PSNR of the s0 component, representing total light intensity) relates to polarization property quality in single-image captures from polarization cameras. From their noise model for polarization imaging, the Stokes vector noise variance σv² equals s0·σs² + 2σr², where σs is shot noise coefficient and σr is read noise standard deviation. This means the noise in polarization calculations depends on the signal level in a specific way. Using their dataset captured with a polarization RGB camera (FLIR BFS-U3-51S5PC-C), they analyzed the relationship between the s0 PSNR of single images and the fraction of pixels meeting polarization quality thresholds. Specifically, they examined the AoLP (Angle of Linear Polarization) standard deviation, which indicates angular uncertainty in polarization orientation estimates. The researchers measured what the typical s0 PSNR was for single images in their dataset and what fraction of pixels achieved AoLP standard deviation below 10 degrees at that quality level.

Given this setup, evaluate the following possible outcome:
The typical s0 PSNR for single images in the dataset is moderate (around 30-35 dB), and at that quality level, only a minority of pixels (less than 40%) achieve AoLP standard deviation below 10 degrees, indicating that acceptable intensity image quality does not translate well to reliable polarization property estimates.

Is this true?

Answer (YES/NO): NO